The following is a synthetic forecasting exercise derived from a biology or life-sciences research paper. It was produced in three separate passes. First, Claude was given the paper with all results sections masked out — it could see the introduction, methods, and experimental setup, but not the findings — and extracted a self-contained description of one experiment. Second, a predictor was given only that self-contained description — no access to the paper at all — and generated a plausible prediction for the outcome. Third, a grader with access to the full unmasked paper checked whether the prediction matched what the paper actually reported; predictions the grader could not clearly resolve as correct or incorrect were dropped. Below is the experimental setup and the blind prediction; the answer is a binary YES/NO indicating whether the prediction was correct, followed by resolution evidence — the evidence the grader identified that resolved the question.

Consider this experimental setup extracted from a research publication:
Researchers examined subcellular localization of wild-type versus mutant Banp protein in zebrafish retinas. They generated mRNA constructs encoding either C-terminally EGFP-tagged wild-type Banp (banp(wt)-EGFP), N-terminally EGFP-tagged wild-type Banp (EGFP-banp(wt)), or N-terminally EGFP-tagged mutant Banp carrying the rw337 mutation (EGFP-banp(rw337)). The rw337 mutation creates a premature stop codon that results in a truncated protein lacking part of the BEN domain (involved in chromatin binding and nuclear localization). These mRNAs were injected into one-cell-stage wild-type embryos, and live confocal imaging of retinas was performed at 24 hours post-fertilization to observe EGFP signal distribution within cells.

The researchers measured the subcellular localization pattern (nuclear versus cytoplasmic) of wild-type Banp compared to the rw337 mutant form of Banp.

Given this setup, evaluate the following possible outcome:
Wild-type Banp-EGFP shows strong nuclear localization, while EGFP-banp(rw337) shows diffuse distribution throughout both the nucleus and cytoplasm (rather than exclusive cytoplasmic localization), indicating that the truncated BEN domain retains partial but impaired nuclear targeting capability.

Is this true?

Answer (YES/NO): NO